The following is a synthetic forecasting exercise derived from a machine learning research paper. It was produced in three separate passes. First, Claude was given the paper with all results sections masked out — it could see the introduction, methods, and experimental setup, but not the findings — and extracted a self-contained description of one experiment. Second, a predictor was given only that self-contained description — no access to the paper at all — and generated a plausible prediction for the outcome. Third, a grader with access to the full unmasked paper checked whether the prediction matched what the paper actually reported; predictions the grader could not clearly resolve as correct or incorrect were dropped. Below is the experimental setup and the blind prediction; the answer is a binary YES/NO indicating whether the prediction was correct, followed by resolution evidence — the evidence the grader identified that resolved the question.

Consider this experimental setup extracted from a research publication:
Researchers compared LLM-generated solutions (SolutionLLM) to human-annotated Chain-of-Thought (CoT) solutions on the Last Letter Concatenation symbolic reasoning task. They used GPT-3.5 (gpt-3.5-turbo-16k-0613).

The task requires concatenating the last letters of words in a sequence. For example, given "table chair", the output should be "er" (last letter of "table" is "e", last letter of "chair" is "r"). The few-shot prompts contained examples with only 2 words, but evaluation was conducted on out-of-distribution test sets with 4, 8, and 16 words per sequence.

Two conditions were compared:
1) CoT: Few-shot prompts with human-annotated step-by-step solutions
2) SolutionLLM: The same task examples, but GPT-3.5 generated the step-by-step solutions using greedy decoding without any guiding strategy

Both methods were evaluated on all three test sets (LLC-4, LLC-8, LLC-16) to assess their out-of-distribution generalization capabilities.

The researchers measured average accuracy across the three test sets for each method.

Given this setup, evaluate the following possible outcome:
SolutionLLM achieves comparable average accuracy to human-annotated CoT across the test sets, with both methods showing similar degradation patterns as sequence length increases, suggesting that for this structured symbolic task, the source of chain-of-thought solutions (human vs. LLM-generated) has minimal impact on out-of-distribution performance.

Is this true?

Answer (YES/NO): NO